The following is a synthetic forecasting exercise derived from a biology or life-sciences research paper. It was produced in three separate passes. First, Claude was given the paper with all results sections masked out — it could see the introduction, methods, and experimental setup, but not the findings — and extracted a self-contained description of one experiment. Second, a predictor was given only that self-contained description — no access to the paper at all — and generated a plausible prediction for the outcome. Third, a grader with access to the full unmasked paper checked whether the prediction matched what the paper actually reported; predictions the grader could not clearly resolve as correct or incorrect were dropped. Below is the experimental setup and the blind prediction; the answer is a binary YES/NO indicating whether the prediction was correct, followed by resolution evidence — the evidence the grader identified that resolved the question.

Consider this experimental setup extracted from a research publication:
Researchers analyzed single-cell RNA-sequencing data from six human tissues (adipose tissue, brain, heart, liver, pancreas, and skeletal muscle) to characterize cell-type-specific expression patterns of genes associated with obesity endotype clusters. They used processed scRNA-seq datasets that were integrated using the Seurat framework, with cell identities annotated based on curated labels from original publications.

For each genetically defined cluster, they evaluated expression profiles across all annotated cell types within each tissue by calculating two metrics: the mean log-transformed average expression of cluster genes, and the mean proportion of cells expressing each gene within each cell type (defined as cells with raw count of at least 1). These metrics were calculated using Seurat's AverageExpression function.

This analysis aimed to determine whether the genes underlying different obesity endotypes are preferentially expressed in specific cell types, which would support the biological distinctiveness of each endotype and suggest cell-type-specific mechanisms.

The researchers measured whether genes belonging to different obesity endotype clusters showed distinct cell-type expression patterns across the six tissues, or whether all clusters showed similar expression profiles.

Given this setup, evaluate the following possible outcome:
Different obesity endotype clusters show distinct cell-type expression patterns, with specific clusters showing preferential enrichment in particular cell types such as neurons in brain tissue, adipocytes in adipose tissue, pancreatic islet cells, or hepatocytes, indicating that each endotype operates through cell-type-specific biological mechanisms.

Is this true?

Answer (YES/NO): YES